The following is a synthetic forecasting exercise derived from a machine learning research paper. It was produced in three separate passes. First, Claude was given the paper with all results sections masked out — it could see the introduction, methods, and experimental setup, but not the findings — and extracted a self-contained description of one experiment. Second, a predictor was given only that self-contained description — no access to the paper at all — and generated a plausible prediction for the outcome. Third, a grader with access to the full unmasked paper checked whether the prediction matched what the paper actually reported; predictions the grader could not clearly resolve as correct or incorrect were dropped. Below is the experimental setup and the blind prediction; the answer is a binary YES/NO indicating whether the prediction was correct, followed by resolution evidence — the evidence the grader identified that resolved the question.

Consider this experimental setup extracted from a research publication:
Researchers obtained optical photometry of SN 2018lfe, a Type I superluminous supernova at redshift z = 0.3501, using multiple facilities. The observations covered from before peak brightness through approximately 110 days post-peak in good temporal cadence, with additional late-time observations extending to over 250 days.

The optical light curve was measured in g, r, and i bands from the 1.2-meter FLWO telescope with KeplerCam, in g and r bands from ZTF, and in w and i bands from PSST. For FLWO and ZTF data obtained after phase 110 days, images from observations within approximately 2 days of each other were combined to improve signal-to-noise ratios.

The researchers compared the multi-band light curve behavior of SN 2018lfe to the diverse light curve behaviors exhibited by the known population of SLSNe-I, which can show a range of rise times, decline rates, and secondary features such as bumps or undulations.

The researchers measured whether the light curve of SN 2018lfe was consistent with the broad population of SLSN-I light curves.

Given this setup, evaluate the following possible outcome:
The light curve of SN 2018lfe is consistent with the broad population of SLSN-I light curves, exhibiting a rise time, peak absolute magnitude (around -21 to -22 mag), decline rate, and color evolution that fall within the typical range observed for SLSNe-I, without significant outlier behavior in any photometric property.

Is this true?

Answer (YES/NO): YES